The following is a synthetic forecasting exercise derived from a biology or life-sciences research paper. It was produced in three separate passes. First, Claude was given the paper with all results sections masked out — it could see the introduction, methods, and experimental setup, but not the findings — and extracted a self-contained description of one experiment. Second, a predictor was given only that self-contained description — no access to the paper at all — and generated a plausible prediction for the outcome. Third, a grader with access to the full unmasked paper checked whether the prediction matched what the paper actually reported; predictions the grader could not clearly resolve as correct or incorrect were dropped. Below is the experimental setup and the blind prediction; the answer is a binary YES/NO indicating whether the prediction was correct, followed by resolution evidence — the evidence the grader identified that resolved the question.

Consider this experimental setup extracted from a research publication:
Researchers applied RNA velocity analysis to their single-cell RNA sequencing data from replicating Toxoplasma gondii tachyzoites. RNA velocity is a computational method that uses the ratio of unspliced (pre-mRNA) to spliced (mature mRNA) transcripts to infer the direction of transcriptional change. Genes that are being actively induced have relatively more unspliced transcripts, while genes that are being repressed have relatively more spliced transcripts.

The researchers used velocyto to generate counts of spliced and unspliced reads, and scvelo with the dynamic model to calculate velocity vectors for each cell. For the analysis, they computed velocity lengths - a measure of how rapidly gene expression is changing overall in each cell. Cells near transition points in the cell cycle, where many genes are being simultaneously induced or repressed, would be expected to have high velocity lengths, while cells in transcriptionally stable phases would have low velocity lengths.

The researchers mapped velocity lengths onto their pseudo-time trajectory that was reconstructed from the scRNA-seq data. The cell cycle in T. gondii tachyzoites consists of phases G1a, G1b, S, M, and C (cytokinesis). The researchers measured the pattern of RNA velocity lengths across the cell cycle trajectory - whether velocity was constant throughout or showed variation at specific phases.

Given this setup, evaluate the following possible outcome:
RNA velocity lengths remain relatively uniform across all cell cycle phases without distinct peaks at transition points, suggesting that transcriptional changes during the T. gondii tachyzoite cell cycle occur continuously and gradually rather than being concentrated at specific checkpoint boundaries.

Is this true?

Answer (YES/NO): NO